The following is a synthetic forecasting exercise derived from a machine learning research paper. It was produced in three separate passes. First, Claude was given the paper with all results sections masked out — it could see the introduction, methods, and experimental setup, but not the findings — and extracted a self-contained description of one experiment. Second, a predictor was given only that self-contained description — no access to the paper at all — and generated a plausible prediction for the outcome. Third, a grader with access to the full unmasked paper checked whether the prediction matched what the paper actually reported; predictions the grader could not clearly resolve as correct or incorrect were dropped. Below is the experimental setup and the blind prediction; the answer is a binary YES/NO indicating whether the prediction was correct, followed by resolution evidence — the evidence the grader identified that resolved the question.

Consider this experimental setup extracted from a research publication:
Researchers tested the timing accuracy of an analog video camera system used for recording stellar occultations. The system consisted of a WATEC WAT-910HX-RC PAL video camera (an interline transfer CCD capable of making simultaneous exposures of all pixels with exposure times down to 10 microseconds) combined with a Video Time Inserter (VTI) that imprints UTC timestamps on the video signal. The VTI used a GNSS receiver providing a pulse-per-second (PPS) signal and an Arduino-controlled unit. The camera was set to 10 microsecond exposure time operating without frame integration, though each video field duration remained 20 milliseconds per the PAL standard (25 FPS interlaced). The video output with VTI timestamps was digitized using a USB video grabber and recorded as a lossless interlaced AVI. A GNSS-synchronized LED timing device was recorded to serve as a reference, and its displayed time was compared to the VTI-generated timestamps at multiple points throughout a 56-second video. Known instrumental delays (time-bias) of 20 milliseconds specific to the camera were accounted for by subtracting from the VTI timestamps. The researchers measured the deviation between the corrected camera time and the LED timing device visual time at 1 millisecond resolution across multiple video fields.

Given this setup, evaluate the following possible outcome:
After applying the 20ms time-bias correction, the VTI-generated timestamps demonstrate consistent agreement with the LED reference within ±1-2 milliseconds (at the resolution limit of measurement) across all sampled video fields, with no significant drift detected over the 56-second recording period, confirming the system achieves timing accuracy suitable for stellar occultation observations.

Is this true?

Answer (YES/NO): YES